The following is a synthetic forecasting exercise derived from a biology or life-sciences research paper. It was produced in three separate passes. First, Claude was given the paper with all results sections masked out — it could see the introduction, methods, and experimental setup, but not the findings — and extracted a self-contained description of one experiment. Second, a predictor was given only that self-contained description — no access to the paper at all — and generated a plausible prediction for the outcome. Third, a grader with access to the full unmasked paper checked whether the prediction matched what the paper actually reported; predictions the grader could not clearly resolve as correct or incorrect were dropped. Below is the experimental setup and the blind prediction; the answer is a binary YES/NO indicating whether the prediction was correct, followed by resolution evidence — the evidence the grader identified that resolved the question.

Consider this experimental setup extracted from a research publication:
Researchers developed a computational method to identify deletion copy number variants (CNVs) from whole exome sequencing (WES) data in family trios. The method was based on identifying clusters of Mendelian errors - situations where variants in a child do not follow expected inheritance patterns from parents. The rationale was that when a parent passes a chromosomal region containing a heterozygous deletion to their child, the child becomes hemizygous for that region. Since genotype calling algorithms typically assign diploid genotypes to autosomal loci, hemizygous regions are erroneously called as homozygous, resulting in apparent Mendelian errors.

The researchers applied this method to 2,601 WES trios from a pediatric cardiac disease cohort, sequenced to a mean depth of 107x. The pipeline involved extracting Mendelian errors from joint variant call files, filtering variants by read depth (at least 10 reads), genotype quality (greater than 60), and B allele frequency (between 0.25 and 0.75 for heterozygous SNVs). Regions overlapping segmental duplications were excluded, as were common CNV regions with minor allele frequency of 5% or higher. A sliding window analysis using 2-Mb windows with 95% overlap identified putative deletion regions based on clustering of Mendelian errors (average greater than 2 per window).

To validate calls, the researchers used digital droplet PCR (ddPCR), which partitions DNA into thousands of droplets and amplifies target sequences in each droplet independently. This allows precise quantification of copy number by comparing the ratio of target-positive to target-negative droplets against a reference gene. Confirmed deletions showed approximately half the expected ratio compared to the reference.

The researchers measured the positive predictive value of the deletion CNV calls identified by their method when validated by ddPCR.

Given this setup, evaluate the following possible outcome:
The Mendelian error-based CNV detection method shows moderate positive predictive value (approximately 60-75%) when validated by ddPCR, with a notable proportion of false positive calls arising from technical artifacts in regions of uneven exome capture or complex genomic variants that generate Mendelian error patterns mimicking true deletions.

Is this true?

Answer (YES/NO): NO